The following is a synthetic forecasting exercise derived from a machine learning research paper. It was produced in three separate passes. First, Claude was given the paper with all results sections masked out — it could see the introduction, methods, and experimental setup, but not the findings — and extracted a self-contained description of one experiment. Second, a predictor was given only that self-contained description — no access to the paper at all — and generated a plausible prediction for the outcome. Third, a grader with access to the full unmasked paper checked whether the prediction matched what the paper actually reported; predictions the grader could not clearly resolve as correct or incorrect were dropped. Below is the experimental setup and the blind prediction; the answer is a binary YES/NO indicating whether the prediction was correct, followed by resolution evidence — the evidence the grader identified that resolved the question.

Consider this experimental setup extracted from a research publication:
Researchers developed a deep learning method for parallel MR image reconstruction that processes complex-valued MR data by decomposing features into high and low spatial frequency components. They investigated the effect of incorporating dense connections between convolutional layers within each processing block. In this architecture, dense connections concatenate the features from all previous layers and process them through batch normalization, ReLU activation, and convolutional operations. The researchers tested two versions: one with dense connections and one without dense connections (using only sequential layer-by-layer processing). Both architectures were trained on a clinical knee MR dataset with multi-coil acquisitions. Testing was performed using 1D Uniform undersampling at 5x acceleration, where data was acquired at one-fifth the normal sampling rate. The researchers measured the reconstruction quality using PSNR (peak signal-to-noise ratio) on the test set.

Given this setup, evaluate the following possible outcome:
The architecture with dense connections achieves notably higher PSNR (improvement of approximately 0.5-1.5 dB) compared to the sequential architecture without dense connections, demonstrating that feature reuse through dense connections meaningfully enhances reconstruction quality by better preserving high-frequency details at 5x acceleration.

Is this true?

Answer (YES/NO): NO